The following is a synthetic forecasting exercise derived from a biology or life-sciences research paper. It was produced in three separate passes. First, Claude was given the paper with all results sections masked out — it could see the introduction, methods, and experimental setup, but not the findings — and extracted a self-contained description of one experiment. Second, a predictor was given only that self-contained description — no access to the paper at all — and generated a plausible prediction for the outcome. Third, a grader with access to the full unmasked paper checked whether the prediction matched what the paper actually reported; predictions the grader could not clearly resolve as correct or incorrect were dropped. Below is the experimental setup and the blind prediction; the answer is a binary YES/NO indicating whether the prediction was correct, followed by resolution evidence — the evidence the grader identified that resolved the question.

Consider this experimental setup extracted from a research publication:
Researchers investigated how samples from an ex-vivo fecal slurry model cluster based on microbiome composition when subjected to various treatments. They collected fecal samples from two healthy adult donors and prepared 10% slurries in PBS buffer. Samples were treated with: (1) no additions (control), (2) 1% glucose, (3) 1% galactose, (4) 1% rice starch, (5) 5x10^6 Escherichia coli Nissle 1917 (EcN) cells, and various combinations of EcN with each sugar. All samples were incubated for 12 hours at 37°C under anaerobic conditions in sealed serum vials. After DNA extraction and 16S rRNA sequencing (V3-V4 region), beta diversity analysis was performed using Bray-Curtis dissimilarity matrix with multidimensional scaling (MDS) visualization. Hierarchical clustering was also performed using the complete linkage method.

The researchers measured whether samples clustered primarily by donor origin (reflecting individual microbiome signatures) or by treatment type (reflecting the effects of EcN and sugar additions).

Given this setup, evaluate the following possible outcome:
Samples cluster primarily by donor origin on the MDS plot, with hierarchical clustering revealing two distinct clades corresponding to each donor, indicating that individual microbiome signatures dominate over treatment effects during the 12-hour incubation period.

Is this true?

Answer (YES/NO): YES